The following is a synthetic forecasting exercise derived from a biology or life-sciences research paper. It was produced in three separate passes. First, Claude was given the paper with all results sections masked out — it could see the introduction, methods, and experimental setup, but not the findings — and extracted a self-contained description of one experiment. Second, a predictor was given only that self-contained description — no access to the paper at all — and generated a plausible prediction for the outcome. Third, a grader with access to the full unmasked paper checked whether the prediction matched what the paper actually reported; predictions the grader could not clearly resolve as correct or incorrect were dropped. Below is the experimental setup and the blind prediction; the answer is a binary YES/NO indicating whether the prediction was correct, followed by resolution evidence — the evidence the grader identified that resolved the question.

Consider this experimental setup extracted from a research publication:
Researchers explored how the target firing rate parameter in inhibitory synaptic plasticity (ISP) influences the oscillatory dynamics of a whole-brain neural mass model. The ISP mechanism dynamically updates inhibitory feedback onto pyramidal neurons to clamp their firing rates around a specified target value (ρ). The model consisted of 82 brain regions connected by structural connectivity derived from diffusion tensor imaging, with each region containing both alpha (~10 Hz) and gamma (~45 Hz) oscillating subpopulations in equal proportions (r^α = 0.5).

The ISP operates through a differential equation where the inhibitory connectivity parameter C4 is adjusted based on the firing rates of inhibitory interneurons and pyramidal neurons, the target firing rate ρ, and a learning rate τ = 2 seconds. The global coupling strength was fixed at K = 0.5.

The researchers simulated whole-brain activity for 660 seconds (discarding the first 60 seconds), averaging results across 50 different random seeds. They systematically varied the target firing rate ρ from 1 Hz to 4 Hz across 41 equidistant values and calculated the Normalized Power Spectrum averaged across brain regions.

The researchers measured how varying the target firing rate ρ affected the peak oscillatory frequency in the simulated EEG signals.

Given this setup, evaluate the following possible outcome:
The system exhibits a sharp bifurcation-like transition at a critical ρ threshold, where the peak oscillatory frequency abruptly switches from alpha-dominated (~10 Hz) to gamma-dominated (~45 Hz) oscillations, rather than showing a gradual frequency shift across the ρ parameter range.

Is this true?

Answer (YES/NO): NO